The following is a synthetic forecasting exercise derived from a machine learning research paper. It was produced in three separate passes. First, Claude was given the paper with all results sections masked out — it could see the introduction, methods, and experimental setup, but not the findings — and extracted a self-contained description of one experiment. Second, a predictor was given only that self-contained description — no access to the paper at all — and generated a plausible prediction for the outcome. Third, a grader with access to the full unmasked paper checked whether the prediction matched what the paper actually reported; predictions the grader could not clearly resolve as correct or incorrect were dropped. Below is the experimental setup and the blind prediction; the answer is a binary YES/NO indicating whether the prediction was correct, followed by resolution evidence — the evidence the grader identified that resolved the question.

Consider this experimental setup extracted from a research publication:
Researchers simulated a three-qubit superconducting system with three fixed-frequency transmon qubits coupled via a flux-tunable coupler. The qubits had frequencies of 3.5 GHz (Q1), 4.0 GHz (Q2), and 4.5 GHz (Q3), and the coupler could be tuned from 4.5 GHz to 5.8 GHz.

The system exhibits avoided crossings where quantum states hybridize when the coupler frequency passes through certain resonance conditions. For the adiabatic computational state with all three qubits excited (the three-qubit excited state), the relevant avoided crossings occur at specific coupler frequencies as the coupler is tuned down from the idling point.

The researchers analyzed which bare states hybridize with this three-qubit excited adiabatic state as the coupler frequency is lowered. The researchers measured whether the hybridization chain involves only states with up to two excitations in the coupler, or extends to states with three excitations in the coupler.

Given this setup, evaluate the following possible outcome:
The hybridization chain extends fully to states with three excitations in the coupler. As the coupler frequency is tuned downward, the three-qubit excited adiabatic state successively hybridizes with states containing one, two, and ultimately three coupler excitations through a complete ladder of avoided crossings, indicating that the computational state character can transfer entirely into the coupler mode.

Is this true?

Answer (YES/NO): YES